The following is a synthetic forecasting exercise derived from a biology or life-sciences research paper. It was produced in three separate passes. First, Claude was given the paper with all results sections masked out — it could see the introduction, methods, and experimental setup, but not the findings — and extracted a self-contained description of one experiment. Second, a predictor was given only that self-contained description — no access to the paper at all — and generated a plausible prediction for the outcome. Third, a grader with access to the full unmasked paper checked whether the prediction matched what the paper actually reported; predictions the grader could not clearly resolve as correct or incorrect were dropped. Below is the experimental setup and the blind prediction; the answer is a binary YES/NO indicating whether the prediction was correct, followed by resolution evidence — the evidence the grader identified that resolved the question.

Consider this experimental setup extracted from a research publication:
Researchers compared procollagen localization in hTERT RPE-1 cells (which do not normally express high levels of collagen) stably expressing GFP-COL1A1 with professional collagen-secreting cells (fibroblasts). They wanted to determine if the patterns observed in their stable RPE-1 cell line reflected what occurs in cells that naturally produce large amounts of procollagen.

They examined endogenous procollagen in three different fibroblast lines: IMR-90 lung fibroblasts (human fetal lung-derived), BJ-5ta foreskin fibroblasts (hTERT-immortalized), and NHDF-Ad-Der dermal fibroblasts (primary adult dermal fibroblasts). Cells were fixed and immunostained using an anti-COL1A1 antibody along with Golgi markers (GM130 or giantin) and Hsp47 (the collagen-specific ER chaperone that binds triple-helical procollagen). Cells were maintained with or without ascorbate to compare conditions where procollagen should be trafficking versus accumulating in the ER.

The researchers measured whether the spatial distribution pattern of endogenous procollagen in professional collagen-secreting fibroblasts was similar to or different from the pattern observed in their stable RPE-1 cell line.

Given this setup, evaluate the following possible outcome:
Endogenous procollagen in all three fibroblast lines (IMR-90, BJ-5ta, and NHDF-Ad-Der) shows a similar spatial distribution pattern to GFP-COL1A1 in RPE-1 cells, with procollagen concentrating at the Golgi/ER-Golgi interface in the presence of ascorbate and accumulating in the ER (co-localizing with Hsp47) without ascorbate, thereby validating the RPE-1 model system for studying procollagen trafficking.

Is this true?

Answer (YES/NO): NO